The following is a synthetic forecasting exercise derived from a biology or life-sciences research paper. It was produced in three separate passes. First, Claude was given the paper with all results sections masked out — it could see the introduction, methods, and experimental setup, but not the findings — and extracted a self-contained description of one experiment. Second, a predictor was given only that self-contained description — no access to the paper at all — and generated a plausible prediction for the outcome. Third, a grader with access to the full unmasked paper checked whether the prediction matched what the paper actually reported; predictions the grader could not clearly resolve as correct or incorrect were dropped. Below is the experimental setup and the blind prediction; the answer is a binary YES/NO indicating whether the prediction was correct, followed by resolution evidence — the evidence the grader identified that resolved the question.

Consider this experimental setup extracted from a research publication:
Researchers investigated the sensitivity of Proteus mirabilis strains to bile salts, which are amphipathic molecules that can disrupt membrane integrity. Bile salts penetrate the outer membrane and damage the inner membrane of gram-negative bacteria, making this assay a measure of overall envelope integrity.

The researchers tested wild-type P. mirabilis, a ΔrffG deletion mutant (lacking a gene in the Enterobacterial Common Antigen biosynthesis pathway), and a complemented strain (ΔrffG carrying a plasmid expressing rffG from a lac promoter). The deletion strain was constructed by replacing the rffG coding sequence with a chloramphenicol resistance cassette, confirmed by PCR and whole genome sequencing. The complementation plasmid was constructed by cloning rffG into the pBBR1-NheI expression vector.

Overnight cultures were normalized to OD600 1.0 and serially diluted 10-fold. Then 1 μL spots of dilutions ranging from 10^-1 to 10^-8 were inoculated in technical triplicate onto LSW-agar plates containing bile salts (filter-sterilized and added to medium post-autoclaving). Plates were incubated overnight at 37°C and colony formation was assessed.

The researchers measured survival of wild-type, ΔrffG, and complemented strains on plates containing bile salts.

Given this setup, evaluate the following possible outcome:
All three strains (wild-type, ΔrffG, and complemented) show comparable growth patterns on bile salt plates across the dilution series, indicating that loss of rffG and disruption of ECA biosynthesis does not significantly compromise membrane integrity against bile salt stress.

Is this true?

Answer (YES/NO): NO